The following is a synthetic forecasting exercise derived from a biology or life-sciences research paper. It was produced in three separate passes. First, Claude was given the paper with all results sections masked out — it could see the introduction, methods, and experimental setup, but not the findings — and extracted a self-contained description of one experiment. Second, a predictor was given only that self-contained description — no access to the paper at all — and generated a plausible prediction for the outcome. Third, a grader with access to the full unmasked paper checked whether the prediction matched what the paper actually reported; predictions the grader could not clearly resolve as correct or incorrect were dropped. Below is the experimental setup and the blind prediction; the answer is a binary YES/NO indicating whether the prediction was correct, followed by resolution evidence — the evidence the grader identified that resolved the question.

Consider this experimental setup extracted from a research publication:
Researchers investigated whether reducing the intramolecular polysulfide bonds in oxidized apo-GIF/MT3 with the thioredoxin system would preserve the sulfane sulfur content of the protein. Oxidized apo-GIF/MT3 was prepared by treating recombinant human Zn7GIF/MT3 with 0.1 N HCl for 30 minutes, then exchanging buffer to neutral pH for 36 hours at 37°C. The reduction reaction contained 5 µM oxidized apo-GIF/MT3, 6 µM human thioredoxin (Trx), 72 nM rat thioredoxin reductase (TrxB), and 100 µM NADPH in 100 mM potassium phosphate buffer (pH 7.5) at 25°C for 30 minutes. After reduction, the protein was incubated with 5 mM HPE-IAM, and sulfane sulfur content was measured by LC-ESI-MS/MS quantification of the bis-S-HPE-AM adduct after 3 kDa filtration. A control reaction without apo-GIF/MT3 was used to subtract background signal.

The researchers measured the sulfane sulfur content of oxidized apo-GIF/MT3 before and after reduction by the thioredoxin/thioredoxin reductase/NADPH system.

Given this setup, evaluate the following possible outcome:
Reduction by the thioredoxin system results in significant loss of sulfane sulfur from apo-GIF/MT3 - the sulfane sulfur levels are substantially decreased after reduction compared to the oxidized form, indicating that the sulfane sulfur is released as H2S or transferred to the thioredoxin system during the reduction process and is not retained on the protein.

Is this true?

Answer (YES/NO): NO